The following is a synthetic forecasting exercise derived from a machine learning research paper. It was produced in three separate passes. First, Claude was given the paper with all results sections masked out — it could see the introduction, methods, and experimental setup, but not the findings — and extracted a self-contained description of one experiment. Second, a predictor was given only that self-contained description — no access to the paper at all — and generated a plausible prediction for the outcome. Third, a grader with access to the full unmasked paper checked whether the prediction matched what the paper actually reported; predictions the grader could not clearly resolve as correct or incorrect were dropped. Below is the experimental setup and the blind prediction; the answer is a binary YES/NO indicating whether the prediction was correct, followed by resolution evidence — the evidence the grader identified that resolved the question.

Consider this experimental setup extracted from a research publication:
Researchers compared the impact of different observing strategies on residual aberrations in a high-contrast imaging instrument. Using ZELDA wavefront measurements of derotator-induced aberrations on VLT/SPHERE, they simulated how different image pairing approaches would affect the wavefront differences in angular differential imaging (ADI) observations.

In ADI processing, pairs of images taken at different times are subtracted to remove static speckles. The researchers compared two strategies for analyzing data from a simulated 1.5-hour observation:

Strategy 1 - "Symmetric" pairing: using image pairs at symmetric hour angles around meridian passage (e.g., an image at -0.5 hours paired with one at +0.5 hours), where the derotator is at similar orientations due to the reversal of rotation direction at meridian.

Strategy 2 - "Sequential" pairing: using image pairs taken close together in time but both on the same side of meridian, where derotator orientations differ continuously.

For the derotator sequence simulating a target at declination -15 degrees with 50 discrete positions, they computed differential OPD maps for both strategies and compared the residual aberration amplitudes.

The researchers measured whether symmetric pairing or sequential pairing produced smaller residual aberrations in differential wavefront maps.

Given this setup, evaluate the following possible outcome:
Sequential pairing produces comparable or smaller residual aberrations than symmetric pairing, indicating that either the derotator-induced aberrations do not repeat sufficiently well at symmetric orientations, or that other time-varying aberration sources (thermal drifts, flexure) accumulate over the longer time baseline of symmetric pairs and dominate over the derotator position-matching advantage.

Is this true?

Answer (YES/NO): NO